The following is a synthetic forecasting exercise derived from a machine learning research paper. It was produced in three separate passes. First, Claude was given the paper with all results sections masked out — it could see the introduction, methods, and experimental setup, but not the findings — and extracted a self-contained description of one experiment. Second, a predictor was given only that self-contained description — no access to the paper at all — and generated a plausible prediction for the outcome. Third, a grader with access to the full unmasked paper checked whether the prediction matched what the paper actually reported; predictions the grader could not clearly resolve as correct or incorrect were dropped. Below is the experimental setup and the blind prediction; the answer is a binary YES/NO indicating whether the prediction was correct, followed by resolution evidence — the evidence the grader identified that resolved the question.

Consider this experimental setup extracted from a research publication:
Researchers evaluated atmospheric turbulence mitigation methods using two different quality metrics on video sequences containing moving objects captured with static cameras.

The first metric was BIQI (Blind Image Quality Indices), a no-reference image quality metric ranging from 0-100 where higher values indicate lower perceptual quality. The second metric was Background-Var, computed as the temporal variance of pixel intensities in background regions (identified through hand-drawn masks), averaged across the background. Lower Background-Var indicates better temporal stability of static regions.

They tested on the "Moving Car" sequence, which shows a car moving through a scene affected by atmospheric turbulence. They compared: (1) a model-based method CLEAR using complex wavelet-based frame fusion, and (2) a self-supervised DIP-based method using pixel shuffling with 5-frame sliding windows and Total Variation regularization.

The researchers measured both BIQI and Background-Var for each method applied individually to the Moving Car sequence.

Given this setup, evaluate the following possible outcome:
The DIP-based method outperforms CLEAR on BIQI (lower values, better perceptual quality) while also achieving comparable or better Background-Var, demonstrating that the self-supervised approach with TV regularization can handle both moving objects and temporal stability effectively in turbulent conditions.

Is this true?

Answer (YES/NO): NO